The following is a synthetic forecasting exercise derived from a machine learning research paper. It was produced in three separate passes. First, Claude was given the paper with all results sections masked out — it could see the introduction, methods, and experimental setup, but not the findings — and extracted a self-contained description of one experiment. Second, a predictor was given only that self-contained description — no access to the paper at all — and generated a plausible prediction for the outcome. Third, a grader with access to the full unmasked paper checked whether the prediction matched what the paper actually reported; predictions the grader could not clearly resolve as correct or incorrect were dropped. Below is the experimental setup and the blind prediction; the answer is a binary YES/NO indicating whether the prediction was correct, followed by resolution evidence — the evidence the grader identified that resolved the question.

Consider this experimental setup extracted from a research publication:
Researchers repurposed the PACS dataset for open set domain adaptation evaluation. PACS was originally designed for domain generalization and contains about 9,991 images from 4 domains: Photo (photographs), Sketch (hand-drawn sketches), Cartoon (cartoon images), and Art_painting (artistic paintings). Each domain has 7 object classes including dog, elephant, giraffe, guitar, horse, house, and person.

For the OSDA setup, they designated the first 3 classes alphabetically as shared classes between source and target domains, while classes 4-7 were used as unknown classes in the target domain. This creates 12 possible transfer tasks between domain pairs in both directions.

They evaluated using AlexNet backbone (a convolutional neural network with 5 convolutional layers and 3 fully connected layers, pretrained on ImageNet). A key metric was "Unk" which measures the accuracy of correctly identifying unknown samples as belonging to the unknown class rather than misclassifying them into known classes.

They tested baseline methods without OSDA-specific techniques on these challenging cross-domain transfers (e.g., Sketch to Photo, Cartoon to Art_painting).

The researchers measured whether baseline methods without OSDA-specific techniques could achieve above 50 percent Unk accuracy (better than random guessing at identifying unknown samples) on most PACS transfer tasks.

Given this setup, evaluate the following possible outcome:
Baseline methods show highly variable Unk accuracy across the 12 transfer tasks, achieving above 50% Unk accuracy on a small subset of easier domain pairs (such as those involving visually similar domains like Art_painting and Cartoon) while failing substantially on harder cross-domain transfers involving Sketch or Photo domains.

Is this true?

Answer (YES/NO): NO